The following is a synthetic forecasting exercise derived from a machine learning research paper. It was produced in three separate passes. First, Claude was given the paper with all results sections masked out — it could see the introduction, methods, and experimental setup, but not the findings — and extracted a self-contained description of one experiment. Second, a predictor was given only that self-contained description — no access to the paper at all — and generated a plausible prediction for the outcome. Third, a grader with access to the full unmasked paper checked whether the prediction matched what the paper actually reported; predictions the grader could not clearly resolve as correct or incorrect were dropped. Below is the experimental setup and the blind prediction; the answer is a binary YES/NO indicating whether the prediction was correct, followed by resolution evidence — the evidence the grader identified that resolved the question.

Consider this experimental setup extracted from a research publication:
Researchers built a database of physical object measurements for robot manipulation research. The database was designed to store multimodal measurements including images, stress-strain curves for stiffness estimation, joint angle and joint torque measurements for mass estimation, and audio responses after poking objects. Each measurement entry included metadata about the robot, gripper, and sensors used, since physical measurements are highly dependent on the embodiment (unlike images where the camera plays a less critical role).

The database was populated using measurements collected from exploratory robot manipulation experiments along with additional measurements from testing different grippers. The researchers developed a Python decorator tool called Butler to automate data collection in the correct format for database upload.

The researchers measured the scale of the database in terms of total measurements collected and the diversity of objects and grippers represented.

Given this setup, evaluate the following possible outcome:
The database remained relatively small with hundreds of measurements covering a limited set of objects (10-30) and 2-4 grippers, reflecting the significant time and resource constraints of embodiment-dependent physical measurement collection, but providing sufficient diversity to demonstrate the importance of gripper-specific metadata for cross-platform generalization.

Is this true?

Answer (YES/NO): NO